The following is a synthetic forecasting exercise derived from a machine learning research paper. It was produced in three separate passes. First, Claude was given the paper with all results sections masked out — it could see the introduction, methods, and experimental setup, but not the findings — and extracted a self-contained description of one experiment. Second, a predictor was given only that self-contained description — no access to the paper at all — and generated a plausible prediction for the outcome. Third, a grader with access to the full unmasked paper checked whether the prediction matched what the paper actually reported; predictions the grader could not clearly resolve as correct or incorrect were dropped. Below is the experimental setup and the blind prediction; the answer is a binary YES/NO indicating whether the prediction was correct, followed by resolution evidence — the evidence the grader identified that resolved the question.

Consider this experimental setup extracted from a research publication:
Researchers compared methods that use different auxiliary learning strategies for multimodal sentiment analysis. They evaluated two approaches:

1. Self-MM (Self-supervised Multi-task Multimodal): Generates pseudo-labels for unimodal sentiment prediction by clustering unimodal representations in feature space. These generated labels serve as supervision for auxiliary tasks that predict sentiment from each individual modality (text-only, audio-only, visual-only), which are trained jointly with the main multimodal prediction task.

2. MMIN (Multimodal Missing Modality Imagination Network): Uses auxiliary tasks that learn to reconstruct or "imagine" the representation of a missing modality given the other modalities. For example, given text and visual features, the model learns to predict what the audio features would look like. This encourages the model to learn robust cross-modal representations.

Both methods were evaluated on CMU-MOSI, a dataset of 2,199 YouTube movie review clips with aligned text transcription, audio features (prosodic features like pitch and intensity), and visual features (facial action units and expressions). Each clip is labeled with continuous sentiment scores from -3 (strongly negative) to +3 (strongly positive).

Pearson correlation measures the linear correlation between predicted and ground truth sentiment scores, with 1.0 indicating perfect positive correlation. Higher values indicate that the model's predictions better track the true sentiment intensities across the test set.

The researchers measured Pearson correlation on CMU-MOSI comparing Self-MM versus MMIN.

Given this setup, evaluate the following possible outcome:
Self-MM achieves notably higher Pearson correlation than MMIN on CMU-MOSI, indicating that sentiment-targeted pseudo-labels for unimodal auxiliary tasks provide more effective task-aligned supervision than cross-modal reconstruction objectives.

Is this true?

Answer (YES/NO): NO